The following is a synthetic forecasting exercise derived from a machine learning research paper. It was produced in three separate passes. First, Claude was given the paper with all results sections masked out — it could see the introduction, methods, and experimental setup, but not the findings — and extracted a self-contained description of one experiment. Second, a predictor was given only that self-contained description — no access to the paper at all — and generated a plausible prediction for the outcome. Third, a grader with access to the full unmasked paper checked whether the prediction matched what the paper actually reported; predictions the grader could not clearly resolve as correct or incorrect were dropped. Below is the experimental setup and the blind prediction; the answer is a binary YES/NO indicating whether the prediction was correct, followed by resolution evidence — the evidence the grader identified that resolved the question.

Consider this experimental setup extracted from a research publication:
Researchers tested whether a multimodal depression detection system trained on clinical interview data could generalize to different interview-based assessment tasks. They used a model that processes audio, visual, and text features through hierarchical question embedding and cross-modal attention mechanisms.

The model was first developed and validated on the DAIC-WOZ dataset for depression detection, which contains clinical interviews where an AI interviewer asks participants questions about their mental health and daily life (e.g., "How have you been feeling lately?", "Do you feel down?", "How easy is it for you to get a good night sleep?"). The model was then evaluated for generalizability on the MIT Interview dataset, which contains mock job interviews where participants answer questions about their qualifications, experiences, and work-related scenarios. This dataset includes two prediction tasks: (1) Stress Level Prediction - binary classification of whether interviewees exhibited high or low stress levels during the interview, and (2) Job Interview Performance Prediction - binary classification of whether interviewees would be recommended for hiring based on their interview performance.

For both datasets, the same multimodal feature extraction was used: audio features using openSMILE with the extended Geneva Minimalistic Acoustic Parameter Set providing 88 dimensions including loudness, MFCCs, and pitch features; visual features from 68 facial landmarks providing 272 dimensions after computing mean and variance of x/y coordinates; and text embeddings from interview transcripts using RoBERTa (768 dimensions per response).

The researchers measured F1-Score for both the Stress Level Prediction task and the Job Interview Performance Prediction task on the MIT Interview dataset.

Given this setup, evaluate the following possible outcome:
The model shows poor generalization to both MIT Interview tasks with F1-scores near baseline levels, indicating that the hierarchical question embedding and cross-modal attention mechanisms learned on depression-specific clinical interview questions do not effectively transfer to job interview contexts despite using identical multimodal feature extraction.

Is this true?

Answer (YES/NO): NO